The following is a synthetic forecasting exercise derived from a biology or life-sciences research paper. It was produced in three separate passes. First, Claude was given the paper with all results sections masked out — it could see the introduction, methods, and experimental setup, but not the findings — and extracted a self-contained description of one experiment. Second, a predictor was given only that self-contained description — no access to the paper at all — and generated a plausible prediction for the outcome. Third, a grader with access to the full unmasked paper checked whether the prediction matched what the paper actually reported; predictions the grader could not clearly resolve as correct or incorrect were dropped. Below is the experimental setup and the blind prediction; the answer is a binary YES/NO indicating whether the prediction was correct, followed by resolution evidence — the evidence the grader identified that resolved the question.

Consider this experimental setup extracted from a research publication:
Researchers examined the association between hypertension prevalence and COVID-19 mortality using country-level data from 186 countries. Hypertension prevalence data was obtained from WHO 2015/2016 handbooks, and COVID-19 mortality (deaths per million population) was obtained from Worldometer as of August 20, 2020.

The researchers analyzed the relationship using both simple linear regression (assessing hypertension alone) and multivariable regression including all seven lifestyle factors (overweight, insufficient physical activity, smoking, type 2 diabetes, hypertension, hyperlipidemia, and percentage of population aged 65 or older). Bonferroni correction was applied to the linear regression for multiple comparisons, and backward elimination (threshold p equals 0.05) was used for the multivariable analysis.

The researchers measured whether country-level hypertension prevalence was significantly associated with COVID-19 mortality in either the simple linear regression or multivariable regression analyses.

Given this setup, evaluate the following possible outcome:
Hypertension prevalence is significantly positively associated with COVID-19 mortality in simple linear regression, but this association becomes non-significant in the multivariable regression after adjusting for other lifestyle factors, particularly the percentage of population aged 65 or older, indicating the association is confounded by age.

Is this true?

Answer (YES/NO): NO